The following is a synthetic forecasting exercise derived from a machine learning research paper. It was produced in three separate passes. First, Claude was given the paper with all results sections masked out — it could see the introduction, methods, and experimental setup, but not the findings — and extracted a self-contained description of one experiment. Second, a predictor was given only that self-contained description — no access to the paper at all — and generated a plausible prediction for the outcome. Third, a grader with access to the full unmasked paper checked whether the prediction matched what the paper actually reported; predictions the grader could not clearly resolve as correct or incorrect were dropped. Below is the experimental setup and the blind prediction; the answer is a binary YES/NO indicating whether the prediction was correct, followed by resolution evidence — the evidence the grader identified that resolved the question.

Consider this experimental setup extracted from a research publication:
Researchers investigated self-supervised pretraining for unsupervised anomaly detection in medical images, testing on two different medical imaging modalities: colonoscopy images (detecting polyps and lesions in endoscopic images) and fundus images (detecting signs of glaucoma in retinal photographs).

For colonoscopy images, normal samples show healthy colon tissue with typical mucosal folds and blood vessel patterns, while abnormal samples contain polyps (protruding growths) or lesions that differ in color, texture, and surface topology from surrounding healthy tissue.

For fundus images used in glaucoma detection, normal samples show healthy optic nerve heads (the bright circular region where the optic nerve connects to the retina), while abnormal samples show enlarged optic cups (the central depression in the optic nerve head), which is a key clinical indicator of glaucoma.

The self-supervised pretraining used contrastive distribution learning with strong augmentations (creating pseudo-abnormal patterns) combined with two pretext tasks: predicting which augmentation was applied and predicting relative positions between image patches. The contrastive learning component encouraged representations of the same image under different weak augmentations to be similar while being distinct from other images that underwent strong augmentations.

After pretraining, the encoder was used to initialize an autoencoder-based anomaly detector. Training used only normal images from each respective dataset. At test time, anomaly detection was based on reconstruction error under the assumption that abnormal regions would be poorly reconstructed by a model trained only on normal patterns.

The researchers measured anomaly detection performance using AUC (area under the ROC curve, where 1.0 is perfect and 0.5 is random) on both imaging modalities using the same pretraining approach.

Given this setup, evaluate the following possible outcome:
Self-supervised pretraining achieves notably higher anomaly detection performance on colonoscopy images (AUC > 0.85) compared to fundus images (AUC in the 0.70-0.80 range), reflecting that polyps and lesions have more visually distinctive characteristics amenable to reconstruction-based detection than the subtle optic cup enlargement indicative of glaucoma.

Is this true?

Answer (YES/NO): NO